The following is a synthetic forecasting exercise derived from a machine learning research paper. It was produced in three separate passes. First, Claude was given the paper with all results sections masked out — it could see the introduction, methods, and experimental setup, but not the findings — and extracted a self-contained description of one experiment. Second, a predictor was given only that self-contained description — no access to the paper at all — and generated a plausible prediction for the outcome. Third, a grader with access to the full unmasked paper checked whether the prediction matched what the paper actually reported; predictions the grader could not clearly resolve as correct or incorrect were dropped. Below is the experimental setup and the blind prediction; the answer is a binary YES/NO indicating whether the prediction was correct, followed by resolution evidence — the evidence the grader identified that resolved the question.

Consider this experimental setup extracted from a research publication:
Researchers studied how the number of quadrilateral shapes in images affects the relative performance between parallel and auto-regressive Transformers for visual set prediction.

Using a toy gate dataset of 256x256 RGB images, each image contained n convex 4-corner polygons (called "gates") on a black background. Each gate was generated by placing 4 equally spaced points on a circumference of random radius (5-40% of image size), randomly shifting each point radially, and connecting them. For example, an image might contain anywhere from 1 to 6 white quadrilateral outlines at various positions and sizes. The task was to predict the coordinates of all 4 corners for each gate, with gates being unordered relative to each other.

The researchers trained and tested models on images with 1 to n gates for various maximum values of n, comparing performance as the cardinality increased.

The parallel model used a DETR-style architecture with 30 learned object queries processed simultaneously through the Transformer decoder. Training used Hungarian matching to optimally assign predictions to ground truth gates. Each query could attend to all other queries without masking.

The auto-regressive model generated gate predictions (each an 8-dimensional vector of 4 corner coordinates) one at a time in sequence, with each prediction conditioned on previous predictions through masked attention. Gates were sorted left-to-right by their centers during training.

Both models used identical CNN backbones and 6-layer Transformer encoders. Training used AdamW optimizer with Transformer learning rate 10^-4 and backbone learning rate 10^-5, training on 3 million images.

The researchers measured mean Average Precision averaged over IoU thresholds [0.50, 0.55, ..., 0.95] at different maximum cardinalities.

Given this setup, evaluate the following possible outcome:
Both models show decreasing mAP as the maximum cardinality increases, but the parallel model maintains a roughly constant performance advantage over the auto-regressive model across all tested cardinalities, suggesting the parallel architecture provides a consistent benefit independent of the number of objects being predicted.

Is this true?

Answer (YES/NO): NO